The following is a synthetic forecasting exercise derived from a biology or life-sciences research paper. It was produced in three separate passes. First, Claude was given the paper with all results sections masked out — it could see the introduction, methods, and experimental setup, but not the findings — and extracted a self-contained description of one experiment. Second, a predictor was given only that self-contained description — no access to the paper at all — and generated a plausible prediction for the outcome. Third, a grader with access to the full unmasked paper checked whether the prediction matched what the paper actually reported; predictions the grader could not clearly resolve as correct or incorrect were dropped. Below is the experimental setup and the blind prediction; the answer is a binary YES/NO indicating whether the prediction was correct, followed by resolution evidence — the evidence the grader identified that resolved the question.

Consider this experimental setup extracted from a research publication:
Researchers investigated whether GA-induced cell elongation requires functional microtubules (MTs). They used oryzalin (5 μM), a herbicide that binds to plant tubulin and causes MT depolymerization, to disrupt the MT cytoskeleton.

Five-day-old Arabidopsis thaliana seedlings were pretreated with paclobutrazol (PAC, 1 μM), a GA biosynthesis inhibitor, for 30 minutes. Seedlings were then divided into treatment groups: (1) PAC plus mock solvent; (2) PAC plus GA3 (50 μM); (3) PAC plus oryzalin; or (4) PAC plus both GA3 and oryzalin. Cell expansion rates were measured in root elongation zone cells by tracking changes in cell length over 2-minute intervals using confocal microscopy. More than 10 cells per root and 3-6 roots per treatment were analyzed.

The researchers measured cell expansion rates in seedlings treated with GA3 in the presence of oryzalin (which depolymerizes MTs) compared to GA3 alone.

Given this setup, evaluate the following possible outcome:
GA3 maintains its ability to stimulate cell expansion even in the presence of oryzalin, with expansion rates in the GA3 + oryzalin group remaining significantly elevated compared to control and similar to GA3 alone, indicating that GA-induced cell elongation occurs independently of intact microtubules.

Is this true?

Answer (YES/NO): YES